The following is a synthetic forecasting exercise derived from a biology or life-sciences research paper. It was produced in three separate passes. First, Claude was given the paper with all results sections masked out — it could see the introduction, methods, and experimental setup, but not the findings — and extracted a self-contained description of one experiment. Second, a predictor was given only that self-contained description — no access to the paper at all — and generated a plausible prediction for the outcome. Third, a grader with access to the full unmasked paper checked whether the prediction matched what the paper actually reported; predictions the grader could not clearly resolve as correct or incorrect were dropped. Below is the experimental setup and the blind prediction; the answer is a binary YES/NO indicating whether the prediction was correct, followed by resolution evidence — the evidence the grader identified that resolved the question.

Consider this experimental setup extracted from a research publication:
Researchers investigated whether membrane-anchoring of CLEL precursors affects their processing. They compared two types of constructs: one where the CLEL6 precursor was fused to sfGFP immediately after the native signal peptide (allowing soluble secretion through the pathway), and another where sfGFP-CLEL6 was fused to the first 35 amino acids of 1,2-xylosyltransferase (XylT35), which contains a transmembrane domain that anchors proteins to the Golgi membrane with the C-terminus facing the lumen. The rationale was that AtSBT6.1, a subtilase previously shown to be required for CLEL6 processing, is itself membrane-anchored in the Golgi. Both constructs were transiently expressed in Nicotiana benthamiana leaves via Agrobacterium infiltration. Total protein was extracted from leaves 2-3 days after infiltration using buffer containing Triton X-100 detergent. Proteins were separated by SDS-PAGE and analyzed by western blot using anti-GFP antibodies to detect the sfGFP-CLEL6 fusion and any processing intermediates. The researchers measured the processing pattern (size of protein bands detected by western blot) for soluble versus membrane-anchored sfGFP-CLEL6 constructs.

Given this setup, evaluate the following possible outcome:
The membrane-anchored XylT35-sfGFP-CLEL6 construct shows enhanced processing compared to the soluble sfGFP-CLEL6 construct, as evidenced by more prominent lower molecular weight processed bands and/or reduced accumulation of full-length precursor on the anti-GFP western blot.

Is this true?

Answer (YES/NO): NO